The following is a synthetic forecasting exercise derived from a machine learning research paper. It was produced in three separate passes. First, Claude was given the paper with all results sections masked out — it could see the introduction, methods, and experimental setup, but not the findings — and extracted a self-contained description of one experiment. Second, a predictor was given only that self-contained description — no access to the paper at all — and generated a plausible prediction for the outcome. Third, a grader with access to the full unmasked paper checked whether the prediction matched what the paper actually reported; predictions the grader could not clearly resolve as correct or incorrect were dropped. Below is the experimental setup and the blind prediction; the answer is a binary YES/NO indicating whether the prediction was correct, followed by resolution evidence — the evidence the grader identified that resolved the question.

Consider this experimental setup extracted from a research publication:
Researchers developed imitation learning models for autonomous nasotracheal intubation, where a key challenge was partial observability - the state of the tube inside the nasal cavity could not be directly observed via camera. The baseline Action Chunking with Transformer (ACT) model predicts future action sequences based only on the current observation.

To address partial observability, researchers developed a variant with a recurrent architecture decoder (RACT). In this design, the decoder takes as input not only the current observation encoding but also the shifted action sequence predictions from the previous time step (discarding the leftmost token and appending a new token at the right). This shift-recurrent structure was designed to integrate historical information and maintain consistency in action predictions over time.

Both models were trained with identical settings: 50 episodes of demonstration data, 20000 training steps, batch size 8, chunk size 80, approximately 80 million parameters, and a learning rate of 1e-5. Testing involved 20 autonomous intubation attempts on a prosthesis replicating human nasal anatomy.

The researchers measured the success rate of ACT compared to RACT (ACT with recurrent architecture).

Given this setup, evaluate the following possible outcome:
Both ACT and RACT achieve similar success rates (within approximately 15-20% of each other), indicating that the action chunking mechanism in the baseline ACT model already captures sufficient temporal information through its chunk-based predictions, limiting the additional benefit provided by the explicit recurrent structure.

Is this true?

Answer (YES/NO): YES